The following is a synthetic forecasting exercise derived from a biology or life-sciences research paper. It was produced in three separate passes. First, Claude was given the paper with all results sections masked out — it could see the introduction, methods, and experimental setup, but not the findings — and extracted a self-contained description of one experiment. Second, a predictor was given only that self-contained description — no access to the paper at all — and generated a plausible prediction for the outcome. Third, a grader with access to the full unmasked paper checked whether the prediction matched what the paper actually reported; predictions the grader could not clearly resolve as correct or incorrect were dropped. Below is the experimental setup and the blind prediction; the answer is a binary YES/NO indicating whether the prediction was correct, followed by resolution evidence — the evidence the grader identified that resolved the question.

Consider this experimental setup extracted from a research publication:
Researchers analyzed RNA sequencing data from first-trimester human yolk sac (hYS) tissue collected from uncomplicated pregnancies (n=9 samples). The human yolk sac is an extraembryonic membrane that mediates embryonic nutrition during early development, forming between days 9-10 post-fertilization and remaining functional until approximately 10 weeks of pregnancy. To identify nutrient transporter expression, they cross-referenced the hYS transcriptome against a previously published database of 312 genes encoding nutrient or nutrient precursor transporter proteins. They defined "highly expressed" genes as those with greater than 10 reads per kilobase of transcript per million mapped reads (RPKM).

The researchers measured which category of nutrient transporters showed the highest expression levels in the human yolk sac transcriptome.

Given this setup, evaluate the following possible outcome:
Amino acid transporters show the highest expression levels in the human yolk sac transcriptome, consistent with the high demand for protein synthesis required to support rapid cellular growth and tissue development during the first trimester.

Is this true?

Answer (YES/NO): NO